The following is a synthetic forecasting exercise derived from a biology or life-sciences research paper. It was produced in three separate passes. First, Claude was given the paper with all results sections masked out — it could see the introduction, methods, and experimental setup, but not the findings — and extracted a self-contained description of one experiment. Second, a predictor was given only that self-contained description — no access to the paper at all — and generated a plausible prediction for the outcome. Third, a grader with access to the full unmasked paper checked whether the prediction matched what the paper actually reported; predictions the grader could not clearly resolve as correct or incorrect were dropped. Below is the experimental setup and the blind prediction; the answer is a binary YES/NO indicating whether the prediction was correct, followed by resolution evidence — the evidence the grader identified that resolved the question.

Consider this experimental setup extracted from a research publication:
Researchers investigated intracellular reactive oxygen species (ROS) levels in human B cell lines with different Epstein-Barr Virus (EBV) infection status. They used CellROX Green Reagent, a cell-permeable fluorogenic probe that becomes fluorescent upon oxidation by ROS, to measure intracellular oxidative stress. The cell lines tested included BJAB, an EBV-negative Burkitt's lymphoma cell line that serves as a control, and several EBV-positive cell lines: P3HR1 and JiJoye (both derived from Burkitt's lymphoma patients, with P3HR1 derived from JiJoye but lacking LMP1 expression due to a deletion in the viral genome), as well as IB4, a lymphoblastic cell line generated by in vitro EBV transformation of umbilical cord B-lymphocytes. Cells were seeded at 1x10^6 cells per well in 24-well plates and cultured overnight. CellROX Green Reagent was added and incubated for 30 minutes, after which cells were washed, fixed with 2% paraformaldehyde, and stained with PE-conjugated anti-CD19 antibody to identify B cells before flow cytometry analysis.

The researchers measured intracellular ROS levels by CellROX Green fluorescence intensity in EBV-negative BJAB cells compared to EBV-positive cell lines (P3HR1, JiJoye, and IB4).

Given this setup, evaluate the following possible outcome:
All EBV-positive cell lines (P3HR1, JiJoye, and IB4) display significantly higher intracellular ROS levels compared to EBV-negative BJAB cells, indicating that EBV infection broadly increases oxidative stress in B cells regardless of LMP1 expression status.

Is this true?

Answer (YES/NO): NO